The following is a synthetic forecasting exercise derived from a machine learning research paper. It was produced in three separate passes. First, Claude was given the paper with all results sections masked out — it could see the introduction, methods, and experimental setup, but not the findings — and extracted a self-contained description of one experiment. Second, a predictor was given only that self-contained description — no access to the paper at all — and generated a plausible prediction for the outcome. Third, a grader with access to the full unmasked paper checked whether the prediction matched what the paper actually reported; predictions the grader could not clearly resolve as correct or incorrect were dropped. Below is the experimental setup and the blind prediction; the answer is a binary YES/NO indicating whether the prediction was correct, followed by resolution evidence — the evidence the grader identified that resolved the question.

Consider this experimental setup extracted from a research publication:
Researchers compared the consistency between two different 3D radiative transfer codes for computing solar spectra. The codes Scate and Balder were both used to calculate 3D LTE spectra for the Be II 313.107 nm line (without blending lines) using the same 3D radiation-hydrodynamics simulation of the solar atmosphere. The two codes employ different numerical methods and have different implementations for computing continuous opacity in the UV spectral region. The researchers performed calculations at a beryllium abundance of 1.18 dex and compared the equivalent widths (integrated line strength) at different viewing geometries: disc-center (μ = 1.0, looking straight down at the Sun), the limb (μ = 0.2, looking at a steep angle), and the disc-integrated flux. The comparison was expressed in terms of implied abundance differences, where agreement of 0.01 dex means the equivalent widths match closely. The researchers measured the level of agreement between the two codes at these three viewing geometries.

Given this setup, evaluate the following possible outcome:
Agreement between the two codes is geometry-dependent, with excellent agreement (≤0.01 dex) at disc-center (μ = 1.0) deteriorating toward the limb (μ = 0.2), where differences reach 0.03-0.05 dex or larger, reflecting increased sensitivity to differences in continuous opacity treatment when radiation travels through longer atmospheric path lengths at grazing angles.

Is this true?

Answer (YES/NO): NO